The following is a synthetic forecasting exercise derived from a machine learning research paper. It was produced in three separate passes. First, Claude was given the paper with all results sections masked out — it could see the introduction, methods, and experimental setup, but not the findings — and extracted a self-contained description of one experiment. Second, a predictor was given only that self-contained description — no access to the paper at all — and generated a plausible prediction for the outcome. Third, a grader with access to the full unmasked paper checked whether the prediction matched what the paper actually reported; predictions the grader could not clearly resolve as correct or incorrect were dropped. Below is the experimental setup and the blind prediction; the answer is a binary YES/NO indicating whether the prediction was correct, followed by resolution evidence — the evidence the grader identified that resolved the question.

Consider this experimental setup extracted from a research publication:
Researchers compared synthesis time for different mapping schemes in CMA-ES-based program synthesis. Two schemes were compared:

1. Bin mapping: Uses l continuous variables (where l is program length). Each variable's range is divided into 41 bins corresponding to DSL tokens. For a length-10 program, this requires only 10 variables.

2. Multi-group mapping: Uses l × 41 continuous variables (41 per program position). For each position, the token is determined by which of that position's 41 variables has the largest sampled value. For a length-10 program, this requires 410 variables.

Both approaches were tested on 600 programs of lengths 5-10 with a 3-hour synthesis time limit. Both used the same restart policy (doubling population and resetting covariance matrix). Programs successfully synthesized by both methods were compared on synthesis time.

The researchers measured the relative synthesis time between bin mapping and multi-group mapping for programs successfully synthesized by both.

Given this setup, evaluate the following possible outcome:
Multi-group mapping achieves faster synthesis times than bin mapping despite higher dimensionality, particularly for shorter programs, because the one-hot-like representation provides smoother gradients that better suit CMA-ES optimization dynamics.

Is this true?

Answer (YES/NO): NO